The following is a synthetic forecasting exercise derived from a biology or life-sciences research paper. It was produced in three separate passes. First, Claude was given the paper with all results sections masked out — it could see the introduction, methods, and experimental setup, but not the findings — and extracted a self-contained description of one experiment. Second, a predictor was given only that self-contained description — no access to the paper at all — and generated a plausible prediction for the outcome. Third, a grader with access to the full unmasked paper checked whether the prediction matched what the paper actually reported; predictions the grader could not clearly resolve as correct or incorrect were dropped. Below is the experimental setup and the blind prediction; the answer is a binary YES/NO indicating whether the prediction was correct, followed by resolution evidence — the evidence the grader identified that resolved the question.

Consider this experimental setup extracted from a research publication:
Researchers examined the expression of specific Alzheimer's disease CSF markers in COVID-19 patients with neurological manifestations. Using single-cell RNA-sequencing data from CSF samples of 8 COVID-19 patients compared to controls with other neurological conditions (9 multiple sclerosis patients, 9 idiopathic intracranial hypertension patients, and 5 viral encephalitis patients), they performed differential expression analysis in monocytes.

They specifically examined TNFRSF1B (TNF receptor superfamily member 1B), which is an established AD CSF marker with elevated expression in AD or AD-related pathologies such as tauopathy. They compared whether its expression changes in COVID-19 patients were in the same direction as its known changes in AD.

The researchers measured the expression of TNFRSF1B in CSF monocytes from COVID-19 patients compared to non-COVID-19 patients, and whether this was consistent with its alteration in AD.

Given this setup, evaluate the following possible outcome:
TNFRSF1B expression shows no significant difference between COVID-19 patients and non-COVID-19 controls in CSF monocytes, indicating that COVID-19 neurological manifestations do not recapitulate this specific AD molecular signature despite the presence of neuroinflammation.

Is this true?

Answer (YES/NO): NO